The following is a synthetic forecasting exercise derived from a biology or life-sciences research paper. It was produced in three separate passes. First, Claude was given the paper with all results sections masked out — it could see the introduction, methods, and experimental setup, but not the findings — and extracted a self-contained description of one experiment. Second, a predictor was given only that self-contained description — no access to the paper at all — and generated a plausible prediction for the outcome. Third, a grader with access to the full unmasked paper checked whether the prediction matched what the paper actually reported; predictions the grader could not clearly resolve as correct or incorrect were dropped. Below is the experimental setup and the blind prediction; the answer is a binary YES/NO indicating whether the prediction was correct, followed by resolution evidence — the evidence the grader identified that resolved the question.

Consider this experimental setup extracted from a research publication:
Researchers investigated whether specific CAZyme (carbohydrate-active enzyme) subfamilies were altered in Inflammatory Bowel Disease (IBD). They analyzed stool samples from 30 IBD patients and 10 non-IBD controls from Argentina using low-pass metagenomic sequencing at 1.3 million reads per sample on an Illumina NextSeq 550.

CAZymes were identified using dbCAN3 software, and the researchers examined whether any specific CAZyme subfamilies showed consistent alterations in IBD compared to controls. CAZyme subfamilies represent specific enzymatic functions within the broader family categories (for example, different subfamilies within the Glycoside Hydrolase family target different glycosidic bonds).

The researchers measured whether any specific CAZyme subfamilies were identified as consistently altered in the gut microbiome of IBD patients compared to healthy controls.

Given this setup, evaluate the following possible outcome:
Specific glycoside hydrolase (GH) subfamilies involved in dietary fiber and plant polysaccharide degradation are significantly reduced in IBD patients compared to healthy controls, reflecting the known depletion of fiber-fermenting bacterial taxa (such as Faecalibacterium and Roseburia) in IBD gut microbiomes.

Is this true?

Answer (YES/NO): NO